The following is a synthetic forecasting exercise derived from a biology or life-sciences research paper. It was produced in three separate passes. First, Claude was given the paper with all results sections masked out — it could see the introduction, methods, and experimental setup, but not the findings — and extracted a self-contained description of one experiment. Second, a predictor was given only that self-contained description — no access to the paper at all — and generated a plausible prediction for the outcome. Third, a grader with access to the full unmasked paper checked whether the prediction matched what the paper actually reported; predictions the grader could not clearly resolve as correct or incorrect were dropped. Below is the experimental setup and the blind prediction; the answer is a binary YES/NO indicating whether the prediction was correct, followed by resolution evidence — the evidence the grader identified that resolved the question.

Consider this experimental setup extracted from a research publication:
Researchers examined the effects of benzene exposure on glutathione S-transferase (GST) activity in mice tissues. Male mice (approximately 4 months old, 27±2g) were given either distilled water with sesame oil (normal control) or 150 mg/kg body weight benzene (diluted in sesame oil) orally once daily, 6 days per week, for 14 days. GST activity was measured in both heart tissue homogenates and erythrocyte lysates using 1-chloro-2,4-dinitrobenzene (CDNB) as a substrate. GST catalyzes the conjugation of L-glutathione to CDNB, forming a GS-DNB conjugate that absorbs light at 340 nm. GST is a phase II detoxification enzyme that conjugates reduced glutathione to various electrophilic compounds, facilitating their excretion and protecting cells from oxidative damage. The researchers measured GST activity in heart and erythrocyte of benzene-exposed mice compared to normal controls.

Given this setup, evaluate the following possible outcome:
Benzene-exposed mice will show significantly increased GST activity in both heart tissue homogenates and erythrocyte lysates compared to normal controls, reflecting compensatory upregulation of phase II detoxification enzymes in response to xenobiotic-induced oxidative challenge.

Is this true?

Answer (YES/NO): NO